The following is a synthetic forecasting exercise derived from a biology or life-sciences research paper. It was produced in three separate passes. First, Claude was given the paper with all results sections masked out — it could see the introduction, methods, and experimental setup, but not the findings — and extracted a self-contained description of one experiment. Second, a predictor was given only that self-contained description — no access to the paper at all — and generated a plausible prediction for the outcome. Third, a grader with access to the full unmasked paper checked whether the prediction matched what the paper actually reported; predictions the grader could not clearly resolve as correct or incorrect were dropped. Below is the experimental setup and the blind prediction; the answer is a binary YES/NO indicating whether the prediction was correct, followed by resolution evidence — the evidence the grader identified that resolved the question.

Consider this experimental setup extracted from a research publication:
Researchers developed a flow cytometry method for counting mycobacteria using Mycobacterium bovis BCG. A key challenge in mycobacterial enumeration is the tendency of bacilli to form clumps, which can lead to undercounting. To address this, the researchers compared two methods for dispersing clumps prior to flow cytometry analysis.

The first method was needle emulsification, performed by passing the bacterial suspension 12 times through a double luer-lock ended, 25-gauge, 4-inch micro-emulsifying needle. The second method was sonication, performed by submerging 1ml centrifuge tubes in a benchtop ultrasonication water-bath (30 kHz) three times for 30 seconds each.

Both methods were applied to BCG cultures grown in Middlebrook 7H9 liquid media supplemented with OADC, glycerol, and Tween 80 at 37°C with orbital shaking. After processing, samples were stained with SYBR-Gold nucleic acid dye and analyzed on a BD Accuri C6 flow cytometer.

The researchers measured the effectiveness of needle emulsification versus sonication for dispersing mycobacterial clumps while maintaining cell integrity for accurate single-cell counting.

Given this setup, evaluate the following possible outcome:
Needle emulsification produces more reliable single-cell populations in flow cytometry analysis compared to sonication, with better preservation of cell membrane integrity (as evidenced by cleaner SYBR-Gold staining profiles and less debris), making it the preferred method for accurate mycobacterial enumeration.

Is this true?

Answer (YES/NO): NO